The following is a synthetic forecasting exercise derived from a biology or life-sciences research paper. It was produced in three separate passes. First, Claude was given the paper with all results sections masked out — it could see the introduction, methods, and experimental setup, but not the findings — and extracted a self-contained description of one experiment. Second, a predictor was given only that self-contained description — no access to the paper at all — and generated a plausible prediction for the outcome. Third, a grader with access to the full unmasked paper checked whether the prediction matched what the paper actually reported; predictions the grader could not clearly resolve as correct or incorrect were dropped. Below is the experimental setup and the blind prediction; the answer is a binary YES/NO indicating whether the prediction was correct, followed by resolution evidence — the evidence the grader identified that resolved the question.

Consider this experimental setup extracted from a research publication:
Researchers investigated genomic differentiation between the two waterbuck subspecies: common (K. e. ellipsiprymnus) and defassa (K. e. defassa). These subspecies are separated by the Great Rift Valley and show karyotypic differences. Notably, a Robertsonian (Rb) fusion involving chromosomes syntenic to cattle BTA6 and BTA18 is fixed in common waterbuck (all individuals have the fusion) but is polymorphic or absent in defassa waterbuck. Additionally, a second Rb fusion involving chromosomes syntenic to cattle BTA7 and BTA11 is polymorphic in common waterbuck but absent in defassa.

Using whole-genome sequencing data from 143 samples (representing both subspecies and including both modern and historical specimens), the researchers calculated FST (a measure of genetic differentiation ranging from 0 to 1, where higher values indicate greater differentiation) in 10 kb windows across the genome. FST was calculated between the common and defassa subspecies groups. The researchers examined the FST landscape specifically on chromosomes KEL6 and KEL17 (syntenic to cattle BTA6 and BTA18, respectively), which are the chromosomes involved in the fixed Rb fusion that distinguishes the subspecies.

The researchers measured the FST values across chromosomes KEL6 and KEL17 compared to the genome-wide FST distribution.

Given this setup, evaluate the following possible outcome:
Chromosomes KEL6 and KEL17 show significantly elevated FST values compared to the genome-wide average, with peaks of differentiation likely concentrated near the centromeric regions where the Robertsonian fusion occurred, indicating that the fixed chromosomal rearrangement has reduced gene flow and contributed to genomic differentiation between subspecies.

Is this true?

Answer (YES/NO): YES